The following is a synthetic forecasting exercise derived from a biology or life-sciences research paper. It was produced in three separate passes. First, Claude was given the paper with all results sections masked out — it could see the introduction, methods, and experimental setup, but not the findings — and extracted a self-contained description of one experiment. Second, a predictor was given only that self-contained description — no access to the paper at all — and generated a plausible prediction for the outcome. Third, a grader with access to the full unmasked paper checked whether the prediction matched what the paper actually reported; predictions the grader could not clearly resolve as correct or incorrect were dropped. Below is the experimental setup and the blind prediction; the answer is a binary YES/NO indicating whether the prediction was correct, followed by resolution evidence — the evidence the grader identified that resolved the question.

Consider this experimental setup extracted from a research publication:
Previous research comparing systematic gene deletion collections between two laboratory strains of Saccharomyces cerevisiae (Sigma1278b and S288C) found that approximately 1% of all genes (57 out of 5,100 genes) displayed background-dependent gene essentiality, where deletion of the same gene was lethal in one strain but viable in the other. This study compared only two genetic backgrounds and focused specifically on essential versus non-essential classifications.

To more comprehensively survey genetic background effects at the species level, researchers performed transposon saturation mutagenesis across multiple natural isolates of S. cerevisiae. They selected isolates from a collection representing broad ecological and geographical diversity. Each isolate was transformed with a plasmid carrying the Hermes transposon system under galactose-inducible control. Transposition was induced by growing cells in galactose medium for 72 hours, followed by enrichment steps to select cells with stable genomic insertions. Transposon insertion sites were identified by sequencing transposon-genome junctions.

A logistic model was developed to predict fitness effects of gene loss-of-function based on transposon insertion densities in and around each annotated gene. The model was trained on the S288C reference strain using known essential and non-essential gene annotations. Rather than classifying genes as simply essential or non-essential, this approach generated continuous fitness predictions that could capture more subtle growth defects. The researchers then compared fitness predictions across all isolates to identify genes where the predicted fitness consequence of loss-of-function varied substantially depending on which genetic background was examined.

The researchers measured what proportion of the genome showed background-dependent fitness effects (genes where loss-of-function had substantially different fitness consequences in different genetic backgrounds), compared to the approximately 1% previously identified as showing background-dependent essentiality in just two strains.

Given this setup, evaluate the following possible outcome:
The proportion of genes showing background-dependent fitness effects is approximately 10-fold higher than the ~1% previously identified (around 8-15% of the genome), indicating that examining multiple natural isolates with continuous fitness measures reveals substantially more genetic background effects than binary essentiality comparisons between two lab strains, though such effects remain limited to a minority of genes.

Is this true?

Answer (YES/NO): YES